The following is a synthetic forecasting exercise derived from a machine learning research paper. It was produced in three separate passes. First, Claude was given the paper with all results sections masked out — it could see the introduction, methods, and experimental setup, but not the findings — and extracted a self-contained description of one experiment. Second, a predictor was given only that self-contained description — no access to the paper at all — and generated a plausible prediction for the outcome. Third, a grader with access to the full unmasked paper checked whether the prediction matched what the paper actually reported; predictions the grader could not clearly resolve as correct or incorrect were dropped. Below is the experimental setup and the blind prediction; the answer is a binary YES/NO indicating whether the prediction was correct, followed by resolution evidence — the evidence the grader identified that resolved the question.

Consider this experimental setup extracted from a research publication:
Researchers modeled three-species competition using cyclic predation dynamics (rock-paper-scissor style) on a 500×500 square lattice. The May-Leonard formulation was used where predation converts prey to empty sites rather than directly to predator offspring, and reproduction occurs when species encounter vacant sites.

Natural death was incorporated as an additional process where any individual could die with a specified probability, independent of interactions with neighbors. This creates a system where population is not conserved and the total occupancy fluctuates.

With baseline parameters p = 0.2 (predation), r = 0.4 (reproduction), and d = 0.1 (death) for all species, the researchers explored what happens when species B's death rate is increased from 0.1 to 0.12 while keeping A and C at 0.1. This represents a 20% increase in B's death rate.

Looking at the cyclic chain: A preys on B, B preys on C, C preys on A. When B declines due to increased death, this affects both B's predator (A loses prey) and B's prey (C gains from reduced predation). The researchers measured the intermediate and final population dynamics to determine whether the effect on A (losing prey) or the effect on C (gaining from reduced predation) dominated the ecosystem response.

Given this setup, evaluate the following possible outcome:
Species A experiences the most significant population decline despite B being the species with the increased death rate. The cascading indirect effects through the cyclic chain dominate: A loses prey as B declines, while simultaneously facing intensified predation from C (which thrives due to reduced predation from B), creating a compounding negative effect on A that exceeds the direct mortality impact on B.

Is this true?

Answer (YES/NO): YES